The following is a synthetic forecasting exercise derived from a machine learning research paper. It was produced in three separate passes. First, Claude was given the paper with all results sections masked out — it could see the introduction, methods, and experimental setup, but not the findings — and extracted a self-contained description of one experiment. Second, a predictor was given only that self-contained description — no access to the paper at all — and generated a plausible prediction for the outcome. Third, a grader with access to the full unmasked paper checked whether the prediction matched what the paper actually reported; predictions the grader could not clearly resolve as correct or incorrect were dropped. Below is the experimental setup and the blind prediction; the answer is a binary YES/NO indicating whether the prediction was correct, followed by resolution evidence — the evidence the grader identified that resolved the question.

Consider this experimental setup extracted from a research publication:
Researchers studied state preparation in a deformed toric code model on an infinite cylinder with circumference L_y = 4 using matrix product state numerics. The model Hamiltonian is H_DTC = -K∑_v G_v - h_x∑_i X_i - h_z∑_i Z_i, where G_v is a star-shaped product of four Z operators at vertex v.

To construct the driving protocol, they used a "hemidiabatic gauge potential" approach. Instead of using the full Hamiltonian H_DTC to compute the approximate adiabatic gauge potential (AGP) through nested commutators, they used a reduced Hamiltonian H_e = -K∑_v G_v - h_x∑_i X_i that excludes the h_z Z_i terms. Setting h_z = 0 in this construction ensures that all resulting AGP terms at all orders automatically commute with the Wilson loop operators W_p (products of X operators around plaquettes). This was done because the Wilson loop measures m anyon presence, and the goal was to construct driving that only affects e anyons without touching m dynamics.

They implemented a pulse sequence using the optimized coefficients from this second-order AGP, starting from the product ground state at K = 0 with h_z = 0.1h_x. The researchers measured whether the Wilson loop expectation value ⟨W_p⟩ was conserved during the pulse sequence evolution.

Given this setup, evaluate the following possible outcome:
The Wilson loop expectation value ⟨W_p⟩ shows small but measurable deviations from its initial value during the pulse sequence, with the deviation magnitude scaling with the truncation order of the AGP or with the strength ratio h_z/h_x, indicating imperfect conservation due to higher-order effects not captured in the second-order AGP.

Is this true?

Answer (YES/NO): NO